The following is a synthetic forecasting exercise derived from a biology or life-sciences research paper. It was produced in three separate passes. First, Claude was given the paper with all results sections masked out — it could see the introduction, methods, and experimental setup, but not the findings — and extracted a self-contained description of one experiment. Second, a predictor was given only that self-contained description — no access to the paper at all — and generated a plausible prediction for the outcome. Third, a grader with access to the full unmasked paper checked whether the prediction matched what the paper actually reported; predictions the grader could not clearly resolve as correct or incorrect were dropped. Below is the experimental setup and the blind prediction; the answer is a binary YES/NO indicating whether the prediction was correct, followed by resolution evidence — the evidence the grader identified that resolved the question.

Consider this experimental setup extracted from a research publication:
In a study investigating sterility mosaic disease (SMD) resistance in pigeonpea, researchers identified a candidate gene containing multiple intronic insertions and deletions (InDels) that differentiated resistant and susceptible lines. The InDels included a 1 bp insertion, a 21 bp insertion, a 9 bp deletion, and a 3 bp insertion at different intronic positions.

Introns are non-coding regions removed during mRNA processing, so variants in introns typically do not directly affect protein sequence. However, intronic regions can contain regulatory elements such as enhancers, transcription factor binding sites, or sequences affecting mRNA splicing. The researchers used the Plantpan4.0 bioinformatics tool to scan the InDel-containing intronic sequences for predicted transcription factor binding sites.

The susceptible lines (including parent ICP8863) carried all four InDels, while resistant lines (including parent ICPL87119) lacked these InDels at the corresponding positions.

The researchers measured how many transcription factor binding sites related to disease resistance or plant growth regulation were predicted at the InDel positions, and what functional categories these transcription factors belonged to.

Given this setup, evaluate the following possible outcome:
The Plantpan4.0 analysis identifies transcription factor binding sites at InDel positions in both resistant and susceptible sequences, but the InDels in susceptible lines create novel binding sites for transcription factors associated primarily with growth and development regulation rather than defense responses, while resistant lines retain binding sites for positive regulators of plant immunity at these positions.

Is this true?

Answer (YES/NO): NO